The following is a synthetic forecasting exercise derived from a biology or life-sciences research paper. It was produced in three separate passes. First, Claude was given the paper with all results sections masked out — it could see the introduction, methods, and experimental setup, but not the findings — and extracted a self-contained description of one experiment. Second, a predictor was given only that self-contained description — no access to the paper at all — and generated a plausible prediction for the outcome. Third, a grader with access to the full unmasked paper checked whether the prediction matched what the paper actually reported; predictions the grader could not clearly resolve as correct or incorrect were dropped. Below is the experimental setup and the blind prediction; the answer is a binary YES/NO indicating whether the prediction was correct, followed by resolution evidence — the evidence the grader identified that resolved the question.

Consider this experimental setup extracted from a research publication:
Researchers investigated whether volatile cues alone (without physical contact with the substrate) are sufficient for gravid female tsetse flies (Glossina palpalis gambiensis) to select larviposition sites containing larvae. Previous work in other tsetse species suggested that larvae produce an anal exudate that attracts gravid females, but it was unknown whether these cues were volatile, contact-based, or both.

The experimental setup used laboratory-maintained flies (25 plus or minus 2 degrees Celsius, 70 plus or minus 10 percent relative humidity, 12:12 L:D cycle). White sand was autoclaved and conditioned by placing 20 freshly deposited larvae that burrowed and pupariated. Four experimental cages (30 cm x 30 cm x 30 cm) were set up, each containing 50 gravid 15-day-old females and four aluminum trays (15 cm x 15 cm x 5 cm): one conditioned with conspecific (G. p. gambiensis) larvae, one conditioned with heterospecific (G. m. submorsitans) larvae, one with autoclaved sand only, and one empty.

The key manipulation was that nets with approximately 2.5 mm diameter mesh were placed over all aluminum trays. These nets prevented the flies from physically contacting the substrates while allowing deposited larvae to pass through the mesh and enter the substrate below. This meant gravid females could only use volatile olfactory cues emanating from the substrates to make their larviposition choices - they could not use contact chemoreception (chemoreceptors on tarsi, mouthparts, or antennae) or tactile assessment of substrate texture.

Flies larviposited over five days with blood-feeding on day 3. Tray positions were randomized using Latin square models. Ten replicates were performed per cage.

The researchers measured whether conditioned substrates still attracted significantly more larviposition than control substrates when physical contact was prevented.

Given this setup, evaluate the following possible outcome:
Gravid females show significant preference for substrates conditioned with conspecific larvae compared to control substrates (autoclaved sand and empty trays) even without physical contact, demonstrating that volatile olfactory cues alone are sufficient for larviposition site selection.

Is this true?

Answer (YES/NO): YES